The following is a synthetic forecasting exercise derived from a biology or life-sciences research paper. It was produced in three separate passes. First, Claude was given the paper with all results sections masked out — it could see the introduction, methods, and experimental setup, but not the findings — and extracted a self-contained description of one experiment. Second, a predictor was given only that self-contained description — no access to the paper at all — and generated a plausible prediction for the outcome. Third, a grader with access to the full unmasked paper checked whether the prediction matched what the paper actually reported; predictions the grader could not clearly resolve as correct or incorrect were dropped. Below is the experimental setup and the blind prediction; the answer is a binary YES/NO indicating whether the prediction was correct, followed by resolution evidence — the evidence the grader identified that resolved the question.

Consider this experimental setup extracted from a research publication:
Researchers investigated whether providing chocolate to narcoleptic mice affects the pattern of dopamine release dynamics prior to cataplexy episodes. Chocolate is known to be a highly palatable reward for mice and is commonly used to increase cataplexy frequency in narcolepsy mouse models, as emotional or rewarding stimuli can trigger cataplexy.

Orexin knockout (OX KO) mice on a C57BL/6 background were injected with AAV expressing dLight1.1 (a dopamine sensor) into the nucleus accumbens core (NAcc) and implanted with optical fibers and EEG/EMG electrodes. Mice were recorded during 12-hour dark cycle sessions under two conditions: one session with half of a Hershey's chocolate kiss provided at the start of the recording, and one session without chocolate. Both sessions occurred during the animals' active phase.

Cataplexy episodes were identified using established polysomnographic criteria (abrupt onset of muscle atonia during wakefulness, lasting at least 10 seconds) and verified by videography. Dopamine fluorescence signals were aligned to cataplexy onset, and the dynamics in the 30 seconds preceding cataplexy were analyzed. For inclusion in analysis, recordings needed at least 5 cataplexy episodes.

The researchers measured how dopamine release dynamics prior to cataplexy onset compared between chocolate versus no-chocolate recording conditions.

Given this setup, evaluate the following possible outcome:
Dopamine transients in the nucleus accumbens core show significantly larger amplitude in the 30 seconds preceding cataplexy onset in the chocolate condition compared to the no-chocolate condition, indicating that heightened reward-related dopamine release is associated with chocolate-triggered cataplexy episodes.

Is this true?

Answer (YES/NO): NO